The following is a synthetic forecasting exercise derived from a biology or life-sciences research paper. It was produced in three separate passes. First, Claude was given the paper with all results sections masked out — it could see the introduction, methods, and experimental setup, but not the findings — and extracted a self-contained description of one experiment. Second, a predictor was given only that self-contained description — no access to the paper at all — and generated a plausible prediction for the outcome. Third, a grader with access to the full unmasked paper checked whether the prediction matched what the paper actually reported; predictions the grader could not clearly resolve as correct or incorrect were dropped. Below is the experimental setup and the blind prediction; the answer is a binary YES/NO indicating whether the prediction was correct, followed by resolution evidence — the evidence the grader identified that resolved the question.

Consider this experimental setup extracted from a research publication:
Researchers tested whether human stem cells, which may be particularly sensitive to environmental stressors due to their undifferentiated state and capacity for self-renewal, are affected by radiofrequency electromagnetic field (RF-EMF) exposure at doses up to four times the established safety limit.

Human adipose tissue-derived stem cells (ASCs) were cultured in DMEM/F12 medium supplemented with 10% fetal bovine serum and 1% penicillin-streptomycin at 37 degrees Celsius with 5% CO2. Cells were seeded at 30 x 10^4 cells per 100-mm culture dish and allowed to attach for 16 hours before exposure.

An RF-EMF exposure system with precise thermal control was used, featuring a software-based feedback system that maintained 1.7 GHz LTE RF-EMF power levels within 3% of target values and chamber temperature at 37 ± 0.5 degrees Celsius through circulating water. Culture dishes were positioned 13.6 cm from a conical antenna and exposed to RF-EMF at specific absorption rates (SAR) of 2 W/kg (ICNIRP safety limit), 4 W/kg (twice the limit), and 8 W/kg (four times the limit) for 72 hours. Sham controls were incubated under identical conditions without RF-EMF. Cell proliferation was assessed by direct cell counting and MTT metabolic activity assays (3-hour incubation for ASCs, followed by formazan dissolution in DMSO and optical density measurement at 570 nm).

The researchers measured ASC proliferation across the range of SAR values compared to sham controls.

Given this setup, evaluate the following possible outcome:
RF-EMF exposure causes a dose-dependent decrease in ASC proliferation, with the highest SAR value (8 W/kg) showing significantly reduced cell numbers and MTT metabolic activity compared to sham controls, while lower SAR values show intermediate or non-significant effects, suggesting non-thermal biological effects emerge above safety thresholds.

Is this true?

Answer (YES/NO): NO